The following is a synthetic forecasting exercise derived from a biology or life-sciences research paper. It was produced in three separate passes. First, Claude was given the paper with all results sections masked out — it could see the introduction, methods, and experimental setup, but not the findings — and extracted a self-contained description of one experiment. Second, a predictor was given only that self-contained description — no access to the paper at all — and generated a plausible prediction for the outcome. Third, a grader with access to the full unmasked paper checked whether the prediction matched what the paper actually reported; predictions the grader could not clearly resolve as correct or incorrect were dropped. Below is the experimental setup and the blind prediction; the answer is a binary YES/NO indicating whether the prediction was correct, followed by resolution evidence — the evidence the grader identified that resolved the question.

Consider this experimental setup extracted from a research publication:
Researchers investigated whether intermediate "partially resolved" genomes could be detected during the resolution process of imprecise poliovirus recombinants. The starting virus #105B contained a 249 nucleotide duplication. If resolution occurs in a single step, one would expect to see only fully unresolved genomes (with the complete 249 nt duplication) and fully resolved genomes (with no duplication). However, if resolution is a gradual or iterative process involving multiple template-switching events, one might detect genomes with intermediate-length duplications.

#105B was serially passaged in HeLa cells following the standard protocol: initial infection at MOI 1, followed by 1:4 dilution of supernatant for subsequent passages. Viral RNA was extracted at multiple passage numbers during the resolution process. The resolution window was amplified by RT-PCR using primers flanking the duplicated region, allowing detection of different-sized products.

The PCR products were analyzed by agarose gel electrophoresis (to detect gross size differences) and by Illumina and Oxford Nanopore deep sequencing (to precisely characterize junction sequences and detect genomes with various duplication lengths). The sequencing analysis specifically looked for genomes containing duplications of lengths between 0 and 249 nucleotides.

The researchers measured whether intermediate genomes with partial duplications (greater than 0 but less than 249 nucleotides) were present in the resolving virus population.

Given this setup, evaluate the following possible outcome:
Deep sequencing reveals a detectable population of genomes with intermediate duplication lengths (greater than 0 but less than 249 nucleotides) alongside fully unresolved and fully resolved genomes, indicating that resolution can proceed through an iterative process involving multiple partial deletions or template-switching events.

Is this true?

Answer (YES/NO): YES